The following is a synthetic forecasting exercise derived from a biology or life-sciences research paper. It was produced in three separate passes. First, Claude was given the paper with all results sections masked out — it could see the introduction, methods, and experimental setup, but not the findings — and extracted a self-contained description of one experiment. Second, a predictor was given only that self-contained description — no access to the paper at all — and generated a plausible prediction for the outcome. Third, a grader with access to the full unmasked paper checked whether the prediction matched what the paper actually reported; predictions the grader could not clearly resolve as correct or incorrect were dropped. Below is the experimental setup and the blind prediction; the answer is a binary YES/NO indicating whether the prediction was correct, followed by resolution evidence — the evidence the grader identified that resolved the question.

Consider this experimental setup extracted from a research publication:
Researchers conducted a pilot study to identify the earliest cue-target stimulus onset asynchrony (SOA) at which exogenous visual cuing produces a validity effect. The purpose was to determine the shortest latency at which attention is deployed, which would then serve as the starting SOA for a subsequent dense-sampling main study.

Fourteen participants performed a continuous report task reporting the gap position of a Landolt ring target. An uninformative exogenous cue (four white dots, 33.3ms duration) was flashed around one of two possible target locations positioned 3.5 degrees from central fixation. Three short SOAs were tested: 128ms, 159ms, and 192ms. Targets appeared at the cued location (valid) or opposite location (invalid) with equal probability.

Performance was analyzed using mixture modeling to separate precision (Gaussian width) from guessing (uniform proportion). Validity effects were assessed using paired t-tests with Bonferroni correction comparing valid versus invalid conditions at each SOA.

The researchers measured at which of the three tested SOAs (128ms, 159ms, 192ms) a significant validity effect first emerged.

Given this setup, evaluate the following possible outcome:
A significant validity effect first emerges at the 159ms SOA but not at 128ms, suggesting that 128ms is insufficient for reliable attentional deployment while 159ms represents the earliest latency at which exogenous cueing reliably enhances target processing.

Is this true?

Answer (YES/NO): NO